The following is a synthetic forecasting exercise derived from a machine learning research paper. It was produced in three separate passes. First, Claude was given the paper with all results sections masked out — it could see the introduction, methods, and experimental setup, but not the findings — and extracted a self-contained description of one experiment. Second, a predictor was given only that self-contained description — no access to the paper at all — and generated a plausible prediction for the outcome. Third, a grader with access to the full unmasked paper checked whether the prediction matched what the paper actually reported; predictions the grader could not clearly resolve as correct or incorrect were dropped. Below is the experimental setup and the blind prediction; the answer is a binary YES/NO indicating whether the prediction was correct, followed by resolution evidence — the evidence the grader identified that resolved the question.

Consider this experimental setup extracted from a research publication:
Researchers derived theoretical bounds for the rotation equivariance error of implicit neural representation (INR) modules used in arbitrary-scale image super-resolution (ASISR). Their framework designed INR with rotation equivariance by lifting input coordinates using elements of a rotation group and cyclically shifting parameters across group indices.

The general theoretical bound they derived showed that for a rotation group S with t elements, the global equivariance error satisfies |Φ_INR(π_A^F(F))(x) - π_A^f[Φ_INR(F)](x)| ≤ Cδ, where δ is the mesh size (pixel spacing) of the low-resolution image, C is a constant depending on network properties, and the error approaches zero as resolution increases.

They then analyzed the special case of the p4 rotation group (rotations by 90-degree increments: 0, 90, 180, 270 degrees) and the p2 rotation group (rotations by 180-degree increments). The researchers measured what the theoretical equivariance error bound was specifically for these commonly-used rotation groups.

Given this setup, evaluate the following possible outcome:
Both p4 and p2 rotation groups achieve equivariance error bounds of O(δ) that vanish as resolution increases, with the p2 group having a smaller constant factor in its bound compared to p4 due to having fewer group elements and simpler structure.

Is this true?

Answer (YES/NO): NO